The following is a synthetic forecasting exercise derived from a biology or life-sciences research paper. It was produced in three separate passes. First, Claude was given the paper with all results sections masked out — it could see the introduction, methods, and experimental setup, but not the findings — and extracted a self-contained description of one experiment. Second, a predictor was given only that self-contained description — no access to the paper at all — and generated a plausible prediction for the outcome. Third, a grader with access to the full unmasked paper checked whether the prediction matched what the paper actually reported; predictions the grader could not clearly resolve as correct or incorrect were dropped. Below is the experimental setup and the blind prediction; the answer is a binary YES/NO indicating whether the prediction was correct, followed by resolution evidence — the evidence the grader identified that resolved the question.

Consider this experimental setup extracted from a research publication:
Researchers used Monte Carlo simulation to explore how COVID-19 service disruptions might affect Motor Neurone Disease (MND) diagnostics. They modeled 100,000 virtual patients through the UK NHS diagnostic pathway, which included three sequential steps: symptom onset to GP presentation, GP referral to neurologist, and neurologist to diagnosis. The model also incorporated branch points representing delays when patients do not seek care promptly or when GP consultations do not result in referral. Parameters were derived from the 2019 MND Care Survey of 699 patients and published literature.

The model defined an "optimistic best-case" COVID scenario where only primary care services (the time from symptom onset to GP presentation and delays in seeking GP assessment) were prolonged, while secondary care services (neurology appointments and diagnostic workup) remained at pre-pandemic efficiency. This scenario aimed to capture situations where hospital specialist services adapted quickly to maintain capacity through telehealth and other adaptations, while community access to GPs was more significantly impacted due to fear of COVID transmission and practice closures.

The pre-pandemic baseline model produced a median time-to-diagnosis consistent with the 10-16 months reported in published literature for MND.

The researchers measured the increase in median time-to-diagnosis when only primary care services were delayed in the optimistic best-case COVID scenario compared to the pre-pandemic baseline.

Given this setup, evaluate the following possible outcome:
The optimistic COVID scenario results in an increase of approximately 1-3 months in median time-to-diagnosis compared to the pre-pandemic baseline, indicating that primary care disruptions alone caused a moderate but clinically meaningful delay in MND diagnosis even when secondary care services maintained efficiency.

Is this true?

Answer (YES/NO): NO